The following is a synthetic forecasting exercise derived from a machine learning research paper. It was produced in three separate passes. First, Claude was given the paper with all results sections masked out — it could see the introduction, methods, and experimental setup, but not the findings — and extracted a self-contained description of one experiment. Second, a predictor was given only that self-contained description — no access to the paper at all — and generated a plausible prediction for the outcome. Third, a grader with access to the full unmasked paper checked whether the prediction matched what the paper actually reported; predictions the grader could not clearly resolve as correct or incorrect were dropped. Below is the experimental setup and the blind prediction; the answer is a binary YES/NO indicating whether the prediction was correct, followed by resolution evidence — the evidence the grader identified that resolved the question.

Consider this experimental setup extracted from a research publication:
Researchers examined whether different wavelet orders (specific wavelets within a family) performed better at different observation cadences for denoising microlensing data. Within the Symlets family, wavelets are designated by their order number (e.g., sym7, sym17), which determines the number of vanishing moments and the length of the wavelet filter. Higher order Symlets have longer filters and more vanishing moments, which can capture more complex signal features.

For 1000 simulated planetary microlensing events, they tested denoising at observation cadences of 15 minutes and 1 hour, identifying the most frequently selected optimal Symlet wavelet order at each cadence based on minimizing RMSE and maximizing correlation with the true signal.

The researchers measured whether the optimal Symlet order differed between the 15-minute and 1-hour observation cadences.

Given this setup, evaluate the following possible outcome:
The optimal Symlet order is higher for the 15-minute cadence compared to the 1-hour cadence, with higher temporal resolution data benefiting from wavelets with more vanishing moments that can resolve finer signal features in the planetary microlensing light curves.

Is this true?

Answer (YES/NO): NO